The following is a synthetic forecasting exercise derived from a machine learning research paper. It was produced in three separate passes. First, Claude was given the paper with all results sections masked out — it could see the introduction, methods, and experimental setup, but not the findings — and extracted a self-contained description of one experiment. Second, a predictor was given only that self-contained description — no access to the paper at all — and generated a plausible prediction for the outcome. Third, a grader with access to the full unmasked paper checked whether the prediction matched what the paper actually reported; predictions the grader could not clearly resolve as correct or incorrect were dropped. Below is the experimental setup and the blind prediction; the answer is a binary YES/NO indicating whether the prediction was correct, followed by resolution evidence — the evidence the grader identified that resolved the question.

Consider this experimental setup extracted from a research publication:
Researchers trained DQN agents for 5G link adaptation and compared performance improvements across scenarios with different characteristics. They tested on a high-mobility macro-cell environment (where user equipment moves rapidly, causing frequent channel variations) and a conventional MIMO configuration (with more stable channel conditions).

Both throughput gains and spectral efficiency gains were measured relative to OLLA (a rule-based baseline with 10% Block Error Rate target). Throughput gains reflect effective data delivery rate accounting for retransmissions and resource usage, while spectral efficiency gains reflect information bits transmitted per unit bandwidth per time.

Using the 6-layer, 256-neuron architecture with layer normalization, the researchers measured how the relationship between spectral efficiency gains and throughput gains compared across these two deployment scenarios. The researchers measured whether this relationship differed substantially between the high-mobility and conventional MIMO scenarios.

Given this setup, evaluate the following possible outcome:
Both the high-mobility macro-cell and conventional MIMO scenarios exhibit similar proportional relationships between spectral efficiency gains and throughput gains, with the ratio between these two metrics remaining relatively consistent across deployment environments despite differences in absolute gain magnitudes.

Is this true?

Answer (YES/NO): NO